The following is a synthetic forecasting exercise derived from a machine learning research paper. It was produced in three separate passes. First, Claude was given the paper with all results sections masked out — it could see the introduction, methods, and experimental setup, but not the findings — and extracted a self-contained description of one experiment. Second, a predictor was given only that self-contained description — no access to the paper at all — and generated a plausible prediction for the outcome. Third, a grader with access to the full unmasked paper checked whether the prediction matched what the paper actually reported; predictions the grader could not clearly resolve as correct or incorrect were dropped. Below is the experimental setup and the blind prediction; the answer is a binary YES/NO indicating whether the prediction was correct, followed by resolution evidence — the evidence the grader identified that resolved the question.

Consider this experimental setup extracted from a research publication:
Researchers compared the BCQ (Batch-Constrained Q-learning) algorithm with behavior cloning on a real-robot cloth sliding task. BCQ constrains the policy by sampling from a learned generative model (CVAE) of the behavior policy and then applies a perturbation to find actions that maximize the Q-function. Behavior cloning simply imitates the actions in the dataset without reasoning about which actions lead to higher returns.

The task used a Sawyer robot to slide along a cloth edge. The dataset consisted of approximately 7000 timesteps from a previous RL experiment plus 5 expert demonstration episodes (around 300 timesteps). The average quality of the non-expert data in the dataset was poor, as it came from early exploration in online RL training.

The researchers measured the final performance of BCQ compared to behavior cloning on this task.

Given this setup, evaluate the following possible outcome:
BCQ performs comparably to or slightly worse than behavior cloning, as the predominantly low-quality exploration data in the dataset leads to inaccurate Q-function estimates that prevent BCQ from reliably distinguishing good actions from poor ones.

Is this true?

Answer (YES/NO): NO